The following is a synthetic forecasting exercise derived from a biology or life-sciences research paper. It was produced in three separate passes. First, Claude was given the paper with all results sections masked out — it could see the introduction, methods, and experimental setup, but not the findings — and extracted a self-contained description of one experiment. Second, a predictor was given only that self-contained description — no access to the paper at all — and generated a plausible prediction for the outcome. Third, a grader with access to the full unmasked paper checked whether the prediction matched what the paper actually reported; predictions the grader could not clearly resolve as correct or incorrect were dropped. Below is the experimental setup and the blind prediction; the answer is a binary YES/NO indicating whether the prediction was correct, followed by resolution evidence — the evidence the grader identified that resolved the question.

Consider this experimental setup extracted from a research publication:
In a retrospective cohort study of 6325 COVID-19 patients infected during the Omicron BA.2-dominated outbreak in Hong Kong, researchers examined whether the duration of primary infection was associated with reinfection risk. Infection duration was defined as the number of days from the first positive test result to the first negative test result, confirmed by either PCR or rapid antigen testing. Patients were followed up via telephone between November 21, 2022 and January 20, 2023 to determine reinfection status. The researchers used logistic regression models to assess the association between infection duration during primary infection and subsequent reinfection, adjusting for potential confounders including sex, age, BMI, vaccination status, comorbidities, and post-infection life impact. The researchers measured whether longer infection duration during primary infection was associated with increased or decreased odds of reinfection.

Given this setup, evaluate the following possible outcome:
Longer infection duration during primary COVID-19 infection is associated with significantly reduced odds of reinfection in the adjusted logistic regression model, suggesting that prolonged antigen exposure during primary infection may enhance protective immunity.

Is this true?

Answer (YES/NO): NO